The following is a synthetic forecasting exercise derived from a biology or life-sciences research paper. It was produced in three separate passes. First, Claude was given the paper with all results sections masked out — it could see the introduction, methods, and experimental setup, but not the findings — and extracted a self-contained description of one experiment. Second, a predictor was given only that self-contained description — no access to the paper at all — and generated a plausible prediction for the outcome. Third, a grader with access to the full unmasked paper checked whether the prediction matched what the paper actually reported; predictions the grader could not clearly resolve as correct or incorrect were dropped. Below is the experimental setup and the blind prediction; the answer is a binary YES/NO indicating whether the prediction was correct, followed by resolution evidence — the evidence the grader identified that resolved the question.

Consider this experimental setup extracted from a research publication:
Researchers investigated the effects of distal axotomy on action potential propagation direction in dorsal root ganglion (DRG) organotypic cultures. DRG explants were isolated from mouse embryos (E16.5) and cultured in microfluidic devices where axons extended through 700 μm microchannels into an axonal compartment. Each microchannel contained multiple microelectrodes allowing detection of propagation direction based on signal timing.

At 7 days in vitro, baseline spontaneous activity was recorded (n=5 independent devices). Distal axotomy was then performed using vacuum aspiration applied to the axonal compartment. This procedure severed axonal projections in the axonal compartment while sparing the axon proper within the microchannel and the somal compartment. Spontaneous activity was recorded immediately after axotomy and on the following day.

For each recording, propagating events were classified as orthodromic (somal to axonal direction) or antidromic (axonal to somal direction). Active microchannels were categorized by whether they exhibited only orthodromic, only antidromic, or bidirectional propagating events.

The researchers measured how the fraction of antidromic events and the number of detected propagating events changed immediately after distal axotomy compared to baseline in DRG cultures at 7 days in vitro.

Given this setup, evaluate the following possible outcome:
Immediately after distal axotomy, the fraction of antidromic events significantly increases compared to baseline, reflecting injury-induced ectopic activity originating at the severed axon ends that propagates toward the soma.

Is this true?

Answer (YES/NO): NO